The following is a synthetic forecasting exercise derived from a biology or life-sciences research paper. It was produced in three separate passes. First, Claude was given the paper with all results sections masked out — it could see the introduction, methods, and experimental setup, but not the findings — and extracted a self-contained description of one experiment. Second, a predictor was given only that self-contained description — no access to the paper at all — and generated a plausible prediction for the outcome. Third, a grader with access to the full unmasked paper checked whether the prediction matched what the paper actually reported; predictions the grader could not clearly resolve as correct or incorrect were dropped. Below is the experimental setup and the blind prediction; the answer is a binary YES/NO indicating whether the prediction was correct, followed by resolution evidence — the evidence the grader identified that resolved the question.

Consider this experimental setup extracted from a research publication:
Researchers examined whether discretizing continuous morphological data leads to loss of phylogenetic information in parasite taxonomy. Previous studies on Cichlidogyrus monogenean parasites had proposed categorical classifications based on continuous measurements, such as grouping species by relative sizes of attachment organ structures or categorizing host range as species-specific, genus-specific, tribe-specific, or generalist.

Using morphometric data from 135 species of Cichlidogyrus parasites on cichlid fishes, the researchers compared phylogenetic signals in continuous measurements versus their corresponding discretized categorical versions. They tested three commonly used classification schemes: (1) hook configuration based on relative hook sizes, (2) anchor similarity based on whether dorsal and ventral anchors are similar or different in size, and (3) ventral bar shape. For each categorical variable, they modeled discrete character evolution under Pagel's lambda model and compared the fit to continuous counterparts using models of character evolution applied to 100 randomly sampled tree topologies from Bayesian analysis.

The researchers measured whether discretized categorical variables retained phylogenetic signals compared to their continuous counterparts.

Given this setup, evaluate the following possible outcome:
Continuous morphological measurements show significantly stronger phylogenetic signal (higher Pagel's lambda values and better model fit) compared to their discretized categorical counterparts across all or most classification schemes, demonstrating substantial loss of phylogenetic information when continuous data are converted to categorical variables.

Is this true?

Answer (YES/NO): NO